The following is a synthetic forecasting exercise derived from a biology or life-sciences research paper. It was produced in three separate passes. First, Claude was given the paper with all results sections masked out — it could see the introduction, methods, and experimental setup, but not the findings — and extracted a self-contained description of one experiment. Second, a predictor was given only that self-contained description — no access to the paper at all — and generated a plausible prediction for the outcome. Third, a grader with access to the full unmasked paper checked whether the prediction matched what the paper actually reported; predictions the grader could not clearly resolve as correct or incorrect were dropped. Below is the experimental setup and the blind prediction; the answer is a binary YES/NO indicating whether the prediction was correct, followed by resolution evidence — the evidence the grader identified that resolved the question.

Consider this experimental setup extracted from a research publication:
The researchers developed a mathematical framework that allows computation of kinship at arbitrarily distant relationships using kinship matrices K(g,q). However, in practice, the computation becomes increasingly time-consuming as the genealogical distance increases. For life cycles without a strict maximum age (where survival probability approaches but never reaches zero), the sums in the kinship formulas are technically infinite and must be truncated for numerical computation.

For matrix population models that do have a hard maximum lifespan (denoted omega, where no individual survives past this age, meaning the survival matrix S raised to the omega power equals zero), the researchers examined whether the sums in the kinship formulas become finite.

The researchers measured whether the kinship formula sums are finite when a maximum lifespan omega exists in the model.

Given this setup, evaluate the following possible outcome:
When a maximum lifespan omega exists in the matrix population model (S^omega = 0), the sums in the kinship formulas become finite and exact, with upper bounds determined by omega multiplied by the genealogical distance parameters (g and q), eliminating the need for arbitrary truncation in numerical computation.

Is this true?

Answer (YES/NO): YES